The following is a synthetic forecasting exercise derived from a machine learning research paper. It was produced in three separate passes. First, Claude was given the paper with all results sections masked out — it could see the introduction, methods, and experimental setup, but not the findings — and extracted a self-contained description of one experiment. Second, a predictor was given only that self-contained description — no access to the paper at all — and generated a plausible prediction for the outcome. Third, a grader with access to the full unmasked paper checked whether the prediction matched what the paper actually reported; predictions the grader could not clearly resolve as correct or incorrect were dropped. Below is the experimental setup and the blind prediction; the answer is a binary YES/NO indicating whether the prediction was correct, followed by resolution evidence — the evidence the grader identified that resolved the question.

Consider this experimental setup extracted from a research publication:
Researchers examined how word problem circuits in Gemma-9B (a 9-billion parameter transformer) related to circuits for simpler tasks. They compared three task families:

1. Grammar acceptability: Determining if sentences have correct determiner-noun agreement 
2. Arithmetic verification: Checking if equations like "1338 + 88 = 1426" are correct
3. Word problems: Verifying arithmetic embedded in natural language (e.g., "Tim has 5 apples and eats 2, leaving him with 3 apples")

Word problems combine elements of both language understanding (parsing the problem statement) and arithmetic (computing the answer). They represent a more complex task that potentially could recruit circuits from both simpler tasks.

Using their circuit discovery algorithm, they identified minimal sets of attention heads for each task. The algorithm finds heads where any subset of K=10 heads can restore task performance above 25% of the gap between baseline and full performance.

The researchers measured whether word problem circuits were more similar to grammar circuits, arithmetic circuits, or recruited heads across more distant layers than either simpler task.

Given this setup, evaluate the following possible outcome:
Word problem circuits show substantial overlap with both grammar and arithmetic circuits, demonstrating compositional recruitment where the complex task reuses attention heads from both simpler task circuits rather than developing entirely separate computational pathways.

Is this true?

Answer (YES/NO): NO